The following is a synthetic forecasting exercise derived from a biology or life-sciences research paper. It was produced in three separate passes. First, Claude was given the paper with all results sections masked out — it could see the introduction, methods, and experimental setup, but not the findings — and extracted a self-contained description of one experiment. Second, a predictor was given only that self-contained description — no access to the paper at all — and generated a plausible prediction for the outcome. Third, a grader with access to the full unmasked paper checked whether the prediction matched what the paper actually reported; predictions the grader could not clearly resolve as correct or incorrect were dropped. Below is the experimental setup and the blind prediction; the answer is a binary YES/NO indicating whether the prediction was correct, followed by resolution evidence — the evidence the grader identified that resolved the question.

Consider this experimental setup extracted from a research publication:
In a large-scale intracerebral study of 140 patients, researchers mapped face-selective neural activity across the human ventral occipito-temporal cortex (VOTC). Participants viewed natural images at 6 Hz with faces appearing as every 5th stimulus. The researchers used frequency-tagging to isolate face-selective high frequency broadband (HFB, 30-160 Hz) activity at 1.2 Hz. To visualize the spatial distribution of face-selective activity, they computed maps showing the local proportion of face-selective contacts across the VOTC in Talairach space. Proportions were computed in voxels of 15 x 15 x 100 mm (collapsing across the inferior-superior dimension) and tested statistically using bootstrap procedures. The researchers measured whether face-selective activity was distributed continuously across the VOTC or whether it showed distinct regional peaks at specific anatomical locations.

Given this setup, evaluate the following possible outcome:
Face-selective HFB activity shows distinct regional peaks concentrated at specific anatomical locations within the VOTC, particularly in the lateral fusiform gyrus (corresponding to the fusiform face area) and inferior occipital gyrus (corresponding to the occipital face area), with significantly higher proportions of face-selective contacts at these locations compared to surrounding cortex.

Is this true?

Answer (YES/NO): YES